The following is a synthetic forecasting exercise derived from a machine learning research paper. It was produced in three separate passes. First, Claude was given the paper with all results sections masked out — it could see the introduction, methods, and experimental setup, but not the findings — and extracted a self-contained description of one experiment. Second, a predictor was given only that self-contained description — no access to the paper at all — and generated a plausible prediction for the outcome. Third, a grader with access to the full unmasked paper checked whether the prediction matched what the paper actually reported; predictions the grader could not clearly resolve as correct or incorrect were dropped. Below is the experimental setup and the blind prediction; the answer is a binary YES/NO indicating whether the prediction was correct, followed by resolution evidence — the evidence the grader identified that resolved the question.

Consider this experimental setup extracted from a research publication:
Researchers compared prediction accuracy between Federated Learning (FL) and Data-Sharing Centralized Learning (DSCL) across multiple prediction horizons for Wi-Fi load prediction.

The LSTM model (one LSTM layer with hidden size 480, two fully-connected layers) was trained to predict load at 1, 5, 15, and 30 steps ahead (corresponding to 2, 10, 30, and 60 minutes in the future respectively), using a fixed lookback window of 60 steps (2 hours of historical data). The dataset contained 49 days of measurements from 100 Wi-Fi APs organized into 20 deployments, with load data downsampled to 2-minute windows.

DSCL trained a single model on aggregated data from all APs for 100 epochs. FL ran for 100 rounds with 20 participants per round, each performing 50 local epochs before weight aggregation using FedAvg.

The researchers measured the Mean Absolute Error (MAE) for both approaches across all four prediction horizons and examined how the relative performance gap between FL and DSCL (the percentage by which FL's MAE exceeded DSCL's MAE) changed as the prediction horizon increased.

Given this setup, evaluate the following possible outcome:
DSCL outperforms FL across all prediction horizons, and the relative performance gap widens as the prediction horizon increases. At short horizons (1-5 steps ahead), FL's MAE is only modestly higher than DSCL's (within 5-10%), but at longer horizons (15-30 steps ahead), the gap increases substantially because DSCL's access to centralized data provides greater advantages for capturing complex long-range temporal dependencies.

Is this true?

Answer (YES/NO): NO